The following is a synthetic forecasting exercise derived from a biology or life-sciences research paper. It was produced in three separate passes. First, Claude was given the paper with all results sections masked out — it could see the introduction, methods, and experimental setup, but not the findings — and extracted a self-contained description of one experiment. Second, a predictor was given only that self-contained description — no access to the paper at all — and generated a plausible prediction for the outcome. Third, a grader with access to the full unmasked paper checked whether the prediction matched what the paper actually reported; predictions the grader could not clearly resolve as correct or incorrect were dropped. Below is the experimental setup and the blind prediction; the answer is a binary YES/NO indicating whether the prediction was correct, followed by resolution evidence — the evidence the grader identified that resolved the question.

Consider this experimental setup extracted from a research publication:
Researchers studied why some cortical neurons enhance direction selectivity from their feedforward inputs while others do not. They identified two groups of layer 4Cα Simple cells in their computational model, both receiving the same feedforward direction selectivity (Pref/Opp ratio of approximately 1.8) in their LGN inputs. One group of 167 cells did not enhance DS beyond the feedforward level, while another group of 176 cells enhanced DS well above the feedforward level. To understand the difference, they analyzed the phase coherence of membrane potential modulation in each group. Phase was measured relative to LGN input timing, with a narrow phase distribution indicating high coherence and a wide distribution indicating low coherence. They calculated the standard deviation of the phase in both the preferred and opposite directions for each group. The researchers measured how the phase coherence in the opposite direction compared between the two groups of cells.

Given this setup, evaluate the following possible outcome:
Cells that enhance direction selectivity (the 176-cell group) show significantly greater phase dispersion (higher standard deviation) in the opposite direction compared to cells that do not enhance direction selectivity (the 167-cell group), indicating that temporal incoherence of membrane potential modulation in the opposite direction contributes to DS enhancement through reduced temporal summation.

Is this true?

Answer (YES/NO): NO